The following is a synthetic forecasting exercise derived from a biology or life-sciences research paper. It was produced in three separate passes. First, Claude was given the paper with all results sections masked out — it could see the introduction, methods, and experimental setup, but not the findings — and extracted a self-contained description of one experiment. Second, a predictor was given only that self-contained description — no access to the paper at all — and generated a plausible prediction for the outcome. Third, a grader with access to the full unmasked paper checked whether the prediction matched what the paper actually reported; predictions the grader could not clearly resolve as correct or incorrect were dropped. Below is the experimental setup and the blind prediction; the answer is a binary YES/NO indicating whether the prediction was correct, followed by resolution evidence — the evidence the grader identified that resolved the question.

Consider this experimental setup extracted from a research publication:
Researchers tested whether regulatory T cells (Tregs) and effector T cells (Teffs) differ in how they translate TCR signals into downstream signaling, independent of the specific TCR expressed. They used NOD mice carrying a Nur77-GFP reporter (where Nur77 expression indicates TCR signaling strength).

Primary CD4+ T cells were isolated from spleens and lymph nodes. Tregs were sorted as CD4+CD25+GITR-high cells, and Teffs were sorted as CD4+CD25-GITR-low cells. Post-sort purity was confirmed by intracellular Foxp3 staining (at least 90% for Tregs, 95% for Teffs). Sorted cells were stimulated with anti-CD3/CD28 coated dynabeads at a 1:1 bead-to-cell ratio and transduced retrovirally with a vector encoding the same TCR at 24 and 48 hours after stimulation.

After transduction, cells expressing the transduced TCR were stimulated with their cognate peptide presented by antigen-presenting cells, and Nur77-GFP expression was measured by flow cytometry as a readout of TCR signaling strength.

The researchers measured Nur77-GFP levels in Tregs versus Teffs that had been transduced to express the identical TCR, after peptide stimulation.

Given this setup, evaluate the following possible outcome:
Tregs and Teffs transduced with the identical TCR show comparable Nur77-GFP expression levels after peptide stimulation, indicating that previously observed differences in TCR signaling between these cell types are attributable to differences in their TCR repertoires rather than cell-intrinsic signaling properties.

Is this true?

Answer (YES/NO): NO